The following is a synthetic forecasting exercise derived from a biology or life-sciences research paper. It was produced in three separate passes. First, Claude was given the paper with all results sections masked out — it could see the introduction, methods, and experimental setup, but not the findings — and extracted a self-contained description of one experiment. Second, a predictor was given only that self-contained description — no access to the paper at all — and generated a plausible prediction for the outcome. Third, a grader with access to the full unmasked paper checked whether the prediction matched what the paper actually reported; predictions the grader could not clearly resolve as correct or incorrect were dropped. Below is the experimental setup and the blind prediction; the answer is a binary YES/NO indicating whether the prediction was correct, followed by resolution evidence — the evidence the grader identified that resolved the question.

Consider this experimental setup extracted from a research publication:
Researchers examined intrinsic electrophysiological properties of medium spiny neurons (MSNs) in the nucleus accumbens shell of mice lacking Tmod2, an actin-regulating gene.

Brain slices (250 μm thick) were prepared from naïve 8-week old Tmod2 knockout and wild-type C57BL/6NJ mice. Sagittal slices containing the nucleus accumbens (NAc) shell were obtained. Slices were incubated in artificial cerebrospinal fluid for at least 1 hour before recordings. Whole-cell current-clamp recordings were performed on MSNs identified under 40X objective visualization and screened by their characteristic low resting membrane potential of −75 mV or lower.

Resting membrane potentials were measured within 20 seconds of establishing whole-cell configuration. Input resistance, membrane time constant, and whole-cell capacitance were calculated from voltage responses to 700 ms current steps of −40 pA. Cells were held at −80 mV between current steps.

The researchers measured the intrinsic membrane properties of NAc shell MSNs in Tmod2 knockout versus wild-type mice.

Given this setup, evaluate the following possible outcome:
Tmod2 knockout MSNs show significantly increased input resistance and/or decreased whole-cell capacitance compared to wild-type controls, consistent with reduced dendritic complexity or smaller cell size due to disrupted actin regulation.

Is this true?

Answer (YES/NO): YES